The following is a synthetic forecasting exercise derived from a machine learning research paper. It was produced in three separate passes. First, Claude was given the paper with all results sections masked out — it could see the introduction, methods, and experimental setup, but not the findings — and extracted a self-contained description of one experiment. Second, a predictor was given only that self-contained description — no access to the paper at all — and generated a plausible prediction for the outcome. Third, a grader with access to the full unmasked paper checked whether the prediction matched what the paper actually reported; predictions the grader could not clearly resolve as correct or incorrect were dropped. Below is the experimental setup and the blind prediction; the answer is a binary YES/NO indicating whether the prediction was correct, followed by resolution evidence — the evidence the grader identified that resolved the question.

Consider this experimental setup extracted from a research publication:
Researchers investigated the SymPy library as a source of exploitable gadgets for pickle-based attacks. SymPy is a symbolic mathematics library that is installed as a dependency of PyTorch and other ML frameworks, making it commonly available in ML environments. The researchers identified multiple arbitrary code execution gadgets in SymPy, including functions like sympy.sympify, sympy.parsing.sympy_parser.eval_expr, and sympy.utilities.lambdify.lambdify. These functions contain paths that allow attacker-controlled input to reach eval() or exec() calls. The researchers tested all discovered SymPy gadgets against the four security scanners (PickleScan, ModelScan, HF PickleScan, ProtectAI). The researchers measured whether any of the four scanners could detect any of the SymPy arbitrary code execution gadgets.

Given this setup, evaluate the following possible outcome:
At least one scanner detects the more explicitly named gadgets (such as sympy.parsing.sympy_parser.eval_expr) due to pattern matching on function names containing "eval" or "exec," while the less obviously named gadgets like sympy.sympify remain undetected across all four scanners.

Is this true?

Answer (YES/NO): NO